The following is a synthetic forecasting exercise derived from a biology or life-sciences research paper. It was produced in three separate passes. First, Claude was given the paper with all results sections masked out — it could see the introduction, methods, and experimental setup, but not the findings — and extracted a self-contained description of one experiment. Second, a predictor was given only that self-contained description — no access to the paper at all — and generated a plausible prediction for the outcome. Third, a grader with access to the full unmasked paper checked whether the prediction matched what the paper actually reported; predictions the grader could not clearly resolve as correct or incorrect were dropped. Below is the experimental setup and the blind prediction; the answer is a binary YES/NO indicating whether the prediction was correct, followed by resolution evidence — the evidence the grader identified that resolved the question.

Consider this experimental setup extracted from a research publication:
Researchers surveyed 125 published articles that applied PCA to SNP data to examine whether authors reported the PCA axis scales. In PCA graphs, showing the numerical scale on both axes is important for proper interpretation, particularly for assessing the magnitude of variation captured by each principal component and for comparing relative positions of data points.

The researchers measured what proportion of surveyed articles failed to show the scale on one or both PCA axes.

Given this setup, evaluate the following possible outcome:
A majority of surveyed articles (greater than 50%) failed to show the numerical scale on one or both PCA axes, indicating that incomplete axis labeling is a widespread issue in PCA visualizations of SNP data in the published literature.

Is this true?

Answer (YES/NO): NO